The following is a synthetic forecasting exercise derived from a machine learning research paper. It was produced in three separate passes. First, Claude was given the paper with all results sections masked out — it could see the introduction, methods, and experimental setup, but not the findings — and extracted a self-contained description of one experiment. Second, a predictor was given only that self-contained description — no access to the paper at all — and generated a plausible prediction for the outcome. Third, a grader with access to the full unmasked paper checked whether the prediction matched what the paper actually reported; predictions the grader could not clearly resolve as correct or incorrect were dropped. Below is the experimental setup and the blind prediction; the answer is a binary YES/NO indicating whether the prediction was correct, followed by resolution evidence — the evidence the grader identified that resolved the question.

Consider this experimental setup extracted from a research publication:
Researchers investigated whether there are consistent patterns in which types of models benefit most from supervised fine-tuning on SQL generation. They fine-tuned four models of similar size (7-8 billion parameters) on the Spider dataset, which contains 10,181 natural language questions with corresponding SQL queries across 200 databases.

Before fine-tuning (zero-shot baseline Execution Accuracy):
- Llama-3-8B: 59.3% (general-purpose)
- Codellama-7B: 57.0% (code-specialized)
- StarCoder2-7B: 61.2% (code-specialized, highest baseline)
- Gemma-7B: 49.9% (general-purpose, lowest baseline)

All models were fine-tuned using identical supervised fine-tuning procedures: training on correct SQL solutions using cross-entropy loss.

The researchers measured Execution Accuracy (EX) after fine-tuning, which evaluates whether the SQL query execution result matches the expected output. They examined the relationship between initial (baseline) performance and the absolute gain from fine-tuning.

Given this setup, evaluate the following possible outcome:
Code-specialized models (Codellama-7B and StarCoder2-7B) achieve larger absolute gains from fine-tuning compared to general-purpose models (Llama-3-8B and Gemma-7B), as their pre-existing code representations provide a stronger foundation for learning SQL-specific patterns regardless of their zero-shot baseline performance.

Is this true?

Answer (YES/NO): NO